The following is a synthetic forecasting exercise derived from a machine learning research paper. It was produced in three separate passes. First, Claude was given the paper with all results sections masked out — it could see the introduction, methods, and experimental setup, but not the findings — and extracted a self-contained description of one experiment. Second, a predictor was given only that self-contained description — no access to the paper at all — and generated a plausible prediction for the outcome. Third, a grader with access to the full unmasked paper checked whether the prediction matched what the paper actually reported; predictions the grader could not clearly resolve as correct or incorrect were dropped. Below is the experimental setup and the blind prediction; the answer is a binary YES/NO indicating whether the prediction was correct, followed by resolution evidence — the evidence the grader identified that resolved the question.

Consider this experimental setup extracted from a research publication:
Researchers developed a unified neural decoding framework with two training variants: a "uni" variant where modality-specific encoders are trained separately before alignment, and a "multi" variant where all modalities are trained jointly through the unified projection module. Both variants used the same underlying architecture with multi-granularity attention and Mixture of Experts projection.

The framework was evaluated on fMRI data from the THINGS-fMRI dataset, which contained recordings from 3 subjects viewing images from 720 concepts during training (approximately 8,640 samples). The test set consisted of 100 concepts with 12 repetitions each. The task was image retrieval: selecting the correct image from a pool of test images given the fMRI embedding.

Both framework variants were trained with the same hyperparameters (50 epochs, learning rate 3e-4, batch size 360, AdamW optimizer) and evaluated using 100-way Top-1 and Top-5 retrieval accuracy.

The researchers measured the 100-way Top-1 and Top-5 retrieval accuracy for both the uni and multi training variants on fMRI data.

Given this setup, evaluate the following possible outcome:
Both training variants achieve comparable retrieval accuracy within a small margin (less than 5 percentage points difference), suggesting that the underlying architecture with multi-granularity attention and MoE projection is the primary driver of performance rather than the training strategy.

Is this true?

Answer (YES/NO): NO